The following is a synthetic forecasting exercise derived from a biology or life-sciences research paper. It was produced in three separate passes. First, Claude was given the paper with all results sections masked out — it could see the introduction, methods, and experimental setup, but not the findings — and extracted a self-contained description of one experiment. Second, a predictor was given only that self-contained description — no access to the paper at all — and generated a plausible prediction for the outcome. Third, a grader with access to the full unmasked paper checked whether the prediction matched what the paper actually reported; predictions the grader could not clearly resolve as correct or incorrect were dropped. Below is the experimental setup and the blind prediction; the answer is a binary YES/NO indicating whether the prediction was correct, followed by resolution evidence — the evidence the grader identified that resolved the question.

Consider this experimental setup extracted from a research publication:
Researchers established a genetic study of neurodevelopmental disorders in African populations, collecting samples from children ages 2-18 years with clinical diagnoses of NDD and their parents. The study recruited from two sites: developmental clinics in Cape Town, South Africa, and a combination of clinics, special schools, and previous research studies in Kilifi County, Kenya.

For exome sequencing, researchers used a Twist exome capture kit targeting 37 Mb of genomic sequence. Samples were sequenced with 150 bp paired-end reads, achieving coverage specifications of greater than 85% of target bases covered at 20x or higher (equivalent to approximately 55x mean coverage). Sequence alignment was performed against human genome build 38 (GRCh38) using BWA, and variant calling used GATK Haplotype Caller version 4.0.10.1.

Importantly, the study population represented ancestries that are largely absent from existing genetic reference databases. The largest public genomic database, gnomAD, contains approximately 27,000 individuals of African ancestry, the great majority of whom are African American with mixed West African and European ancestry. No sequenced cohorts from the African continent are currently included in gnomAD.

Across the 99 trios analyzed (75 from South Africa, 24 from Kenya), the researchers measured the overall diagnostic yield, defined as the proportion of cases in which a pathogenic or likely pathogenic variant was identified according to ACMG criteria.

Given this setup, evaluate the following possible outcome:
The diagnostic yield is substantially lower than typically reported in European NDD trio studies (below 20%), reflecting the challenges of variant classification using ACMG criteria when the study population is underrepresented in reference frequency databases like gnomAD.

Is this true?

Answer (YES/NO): NO